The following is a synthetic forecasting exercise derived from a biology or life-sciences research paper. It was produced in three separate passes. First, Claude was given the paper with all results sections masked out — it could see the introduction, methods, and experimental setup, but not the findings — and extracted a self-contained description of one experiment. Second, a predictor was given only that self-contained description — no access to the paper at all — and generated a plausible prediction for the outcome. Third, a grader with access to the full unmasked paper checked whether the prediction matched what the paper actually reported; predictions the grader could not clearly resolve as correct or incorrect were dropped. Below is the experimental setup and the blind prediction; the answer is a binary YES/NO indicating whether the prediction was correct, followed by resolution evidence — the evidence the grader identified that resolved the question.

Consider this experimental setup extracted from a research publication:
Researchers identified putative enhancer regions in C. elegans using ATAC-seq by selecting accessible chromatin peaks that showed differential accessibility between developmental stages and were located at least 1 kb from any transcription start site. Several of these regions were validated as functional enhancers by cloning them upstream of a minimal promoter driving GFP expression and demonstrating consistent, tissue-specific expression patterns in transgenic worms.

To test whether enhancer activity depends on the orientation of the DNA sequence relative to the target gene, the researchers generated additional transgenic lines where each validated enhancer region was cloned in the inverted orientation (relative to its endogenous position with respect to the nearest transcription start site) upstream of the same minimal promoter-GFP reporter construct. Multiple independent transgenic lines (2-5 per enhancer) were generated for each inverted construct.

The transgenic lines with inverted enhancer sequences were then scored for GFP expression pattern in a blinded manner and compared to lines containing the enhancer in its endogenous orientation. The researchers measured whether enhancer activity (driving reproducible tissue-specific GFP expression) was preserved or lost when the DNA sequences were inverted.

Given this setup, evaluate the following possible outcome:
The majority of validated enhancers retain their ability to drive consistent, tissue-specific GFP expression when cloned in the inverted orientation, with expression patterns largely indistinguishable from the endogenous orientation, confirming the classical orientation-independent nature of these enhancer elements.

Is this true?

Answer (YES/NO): YES